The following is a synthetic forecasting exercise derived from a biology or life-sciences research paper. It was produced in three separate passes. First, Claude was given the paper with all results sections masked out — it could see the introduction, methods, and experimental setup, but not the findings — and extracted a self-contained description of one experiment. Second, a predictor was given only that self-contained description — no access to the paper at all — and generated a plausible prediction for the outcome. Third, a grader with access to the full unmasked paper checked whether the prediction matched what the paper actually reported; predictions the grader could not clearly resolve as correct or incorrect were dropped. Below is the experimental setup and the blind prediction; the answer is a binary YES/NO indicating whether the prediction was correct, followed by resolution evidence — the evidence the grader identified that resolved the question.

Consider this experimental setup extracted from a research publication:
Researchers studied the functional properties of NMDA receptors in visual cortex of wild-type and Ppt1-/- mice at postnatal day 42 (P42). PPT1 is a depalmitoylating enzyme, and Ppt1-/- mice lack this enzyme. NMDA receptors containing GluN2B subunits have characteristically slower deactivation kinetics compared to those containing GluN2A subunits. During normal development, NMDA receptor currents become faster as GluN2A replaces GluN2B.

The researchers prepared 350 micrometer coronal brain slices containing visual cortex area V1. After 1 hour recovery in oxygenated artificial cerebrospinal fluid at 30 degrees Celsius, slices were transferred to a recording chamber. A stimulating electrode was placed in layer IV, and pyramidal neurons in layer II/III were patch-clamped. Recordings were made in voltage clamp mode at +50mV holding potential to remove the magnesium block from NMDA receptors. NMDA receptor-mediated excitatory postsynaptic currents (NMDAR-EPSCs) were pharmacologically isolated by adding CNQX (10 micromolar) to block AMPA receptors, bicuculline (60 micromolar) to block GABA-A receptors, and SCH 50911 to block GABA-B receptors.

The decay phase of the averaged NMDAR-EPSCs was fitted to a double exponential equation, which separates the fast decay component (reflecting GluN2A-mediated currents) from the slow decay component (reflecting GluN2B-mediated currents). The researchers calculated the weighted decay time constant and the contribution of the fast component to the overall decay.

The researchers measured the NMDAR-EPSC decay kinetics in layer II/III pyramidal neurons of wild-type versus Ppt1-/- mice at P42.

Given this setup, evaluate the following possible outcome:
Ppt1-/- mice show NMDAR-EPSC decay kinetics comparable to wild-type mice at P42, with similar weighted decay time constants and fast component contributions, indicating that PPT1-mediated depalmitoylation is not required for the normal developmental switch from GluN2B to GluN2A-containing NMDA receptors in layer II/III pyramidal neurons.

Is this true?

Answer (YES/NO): NO